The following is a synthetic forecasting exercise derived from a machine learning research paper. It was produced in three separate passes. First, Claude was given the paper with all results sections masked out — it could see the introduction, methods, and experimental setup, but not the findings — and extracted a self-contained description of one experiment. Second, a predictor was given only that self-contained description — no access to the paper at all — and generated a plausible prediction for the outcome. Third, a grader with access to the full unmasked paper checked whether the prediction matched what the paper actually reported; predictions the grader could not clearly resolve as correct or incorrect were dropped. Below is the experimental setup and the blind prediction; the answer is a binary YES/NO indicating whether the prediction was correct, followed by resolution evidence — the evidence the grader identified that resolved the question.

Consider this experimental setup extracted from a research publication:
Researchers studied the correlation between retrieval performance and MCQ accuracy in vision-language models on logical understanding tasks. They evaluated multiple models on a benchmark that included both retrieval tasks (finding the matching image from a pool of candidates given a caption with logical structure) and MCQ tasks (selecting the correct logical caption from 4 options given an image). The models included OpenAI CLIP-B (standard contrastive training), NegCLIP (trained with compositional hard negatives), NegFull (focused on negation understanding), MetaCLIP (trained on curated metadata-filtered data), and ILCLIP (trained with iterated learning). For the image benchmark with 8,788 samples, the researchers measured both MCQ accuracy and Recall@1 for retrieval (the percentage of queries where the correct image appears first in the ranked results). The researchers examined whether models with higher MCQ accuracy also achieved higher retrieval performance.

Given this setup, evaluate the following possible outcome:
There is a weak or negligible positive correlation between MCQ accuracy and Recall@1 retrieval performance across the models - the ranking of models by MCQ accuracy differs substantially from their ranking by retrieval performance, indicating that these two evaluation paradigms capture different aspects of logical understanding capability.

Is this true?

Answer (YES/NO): YES